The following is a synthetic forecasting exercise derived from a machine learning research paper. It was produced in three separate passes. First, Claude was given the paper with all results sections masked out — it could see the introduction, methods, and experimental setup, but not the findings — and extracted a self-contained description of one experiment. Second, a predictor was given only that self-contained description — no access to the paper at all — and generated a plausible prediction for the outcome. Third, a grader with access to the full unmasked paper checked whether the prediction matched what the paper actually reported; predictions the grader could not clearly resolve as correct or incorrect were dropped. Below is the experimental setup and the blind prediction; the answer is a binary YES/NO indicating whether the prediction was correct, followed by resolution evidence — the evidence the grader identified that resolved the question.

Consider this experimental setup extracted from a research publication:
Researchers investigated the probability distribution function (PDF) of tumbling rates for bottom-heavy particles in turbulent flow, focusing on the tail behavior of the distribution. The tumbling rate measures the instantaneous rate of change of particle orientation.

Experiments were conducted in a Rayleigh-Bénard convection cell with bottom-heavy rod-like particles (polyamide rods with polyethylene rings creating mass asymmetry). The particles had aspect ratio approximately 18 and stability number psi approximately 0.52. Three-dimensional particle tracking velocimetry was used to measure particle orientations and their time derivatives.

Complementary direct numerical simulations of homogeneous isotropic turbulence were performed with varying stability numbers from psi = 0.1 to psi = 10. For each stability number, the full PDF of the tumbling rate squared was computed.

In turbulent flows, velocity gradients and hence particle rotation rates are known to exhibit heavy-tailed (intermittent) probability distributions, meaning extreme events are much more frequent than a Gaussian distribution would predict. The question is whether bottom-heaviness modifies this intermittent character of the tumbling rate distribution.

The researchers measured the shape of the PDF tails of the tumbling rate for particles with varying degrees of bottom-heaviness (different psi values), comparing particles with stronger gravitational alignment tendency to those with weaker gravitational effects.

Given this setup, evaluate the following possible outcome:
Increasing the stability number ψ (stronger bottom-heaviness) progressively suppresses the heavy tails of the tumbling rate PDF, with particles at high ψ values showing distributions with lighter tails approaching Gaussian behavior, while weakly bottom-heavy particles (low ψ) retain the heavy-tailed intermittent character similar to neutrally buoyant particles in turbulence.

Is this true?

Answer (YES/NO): NO